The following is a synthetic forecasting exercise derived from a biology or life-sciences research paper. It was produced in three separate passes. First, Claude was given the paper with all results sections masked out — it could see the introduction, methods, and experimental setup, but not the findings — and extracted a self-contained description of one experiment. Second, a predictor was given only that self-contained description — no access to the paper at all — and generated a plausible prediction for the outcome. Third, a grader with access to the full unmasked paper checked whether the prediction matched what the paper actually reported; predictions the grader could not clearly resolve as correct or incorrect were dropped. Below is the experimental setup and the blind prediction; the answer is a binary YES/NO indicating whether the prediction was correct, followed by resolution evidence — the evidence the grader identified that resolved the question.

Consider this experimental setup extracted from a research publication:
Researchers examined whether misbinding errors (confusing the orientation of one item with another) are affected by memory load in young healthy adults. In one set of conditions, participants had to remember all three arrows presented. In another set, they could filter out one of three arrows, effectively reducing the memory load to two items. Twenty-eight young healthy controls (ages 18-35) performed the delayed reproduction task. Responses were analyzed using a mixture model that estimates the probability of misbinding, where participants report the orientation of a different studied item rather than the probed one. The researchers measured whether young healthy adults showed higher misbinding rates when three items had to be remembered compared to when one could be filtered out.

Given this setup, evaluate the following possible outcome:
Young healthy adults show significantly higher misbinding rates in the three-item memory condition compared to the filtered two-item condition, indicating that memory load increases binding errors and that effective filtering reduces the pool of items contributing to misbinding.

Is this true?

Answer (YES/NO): YES